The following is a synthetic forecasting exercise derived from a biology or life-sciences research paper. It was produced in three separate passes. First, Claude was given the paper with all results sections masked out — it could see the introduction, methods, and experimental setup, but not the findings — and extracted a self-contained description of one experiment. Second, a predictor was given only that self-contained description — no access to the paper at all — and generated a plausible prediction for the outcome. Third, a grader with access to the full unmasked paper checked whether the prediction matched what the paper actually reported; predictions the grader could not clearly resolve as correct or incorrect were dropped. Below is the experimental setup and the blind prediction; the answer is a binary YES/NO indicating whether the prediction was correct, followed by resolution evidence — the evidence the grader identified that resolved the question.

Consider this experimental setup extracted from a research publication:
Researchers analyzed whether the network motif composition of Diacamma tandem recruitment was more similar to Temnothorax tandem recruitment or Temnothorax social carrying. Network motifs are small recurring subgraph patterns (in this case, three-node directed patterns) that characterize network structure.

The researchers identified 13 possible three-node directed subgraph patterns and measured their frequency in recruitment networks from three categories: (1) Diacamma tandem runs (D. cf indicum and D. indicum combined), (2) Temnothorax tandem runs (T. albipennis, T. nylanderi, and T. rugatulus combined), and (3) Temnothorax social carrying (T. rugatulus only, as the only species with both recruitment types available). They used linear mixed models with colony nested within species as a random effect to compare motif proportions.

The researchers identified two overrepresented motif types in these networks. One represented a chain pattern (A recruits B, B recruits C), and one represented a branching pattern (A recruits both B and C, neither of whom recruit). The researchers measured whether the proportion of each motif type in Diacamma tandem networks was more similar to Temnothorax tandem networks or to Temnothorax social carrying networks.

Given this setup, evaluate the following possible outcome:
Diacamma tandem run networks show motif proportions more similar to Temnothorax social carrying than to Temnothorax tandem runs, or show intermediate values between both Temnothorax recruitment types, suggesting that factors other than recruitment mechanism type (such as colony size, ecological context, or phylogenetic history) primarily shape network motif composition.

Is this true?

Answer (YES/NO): NO